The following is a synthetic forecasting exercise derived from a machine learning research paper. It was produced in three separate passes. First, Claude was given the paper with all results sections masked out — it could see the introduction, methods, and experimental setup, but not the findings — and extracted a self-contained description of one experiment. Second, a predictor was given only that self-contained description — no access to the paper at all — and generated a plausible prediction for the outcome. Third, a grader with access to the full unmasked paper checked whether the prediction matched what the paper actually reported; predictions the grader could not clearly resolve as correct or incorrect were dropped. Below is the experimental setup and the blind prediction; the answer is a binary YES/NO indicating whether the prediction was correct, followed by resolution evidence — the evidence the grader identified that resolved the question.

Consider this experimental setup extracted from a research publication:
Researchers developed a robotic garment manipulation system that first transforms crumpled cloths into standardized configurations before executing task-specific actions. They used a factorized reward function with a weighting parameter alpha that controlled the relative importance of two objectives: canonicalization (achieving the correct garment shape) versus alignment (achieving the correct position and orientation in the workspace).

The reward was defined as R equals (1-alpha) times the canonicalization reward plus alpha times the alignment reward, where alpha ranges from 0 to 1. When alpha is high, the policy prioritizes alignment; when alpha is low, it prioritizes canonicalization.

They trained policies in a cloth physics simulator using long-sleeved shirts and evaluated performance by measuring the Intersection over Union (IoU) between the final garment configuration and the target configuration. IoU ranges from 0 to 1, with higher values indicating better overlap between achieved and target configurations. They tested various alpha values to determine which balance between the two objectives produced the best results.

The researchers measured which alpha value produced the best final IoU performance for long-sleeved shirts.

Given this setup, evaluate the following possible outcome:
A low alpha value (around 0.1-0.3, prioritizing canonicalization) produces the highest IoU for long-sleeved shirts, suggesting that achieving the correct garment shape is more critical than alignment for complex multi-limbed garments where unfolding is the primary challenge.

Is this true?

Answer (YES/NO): NO